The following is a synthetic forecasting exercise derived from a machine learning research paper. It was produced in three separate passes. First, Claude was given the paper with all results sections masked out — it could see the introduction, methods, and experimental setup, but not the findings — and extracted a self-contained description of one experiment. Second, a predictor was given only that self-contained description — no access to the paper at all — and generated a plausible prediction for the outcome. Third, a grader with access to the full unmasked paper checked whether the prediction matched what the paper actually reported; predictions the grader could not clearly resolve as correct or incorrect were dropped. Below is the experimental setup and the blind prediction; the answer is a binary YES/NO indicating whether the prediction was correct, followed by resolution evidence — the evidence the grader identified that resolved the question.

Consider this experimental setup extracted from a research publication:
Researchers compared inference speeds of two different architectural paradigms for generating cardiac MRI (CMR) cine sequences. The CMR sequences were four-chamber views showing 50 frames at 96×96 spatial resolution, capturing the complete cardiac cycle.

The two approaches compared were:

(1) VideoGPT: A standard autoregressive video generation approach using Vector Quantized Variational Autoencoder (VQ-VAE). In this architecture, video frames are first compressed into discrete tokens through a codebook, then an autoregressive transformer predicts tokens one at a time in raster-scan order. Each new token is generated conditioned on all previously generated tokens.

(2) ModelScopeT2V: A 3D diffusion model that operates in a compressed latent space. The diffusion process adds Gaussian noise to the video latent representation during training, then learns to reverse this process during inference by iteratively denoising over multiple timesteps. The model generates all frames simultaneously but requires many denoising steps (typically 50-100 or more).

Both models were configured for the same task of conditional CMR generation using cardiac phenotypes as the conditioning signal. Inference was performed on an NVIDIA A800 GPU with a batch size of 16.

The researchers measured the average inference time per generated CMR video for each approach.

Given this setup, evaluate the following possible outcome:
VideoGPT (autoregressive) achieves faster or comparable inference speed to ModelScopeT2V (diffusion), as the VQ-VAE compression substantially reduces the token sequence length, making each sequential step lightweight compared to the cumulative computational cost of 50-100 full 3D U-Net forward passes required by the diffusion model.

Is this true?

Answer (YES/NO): YES